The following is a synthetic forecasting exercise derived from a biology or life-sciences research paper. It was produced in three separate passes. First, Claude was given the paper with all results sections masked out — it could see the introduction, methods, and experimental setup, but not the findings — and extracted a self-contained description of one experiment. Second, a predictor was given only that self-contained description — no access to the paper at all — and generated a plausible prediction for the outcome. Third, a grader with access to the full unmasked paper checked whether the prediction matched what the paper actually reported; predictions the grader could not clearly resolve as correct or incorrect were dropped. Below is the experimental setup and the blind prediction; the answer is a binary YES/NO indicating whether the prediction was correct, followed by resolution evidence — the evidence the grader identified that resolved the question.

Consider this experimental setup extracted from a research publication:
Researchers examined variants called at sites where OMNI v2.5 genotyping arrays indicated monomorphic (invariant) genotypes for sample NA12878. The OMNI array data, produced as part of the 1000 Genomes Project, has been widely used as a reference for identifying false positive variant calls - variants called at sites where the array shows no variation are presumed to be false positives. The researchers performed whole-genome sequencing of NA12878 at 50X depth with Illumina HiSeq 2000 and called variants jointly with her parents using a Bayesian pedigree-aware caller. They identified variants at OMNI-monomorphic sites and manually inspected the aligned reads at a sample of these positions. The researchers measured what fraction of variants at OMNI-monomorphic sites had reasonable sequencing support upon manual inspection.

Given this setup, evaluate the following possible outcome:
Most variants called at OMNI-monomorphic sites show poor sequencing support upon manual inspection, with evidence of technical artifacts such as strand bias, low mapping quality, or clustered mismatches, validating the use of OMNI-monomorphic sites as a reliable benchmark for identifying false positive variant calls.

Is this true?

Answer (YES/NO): NO